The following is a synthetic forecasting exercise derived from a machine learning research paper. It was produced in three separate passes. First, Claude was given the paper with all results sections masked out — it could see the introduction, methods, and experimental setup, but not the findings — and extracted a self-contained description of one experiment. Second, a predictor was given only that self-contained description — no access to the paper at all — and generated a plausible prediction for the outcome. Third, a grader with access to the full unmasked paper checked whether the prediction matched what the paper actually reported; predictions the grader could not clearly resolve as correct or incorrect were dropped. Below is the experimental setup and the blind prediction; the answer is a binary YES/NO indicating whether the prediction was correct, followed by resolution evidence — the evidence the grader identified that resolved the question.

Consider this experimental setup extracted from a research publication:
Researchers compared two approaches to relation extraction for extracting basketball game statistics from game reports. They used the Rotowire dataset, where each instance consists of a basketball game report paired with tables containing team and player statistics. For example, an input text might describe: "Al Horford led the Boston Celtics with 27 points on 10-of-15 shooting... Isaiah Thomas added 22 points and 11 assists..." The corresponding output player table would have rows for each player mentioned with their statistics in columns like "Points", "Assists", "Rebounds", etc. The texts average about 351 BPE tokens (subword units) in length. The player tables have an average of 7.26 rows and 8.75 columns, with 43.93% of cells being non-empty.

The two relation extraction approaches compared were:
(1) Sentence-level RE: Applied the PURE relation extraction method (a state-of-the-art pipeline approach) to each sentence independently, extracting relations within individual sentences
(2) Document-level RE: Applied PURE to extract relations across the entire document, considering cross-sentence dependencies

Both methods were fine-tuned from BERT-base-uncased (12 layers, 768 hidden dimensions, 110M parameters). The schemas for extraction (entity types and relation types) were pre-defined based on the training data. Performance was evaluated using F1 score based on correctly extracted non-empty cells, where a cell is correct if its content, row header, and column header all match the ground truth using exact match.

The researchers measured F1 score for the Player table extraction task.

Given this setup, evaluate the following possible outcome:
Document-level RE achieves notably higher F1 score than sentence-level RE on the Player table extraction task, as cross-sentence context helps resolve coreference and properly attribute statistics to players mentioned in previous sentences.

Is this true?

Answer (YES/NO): NO